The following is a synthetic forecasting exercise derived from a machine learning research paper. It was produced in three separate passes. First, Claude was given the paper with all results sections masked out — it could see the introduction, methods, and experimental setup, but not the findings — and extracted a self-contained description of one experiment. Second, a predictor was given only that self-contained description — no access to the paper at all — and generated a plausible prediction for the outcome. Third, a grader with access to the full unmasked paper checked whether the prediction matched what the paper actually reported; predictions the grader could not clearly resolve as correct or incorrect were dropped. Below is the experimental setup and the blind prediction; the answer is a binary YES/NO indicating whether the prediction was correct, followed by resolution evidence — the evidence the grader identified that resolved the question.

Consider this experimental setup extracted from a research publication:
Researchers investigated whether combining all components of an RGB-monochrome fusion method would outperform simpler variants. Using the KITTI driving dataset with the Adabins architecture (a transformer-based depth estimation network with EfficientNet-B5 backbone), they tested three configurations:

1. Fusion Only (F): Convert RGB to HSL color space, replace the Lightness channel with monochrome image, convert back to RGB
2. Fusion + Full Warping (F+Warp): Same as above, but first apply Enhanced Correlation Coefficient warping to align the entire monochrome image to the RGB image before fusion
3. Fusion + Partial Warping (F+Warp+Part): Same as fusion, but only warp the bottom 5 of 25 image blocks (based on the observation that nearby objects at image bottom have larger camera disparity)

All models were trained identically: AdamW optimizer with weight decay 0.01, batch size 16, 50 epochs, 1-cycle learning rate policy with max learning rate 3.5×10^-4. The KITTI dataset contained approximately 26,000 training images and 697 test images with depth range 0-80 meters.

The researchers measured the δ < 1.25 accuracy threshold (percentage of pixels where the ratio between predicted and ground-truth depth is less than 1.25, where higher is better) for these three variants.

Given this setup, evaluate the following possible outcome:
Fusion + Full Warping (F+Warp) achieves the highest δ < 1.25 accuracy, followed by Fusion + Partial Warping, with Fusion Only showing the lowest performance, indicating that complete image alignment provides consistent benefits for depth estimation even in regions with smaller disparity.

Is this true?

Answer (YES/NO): NO